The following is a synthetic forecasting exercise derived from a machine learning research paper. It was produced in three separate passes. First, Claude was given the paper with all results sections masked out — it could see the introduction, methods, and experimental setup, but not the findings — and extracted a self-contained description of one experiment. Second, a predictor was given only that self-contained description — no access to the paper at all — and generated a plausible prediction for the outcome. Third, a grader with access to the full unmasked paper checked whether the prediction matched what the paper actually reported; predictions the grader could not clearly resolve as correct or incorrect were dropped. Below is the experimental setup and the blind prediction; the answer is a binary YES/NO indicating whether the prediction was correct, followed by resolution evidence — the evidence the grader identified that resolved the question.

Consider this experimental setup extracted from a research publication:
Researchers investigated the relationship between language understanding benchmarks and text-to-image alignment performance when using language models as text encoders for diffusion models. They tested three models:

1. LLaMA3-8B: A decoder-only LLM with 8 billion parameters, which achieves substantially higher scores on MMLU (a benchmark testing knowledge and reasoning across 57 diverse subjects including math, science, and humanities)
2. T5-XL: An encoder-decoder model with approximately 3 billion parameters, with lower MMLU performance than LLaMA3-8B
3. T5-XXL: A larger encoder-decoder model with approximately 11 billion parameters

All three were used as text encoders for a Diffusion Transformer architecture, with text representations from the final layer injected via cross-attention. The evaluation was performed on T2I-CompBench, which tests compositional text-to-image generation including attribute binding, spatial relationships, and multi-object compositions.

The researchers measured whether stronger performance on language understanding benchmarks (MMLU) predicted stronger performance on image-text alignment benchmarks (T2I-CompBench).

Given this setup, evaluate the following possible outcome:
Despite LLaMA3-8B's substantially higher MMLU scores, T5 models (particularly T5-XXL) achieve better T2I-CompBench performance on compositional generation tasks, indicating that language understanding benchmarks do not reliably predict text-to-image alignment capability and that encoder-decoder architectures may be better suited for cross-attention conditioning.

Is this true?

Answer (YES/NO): YES